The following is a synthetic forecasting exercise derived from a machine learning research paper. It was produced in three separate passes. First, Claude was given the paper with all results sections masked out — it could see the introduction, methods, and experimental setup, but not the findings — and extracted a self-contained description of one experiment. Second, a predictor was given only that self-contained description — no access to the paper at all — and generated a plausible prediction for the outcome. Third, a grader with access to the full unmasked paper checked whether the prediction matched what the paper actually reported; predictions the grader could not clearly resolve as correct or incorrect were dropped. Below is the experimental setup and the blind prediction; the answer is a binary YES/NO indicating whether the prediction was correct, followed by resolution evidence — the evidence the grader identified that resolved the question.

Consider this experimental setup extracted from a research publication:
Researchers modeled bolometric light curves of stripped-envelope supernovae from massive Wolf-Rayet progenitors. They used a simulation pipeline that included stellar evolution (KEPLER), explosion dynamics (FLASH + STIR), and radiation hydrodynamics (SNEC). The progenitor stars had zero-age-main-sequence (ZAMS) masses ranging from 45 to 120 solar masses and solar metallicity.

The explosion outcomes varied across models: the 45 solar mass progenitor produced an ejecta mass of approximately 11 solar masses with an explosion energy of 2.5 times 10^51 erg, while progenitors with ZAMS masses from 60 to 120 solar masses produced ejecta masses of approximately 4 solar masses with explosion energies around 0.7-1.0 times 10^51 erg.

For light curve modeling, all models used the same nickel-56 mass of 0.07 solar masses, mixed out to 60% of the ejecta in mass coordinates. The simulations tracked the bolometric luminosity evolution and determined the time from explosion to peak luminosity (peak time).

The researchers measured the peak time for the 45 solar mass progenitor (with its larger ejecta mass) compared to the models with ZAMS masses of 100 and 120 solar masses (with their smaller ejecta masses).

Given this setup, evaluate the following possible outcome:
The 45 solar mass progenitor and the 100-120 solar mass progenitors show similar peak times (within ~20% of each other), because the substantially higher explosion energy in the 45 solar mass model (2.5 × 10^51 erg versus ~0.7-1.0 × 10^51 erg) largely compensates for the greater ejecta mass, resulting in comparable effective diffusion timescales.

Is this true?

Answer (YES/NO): NO